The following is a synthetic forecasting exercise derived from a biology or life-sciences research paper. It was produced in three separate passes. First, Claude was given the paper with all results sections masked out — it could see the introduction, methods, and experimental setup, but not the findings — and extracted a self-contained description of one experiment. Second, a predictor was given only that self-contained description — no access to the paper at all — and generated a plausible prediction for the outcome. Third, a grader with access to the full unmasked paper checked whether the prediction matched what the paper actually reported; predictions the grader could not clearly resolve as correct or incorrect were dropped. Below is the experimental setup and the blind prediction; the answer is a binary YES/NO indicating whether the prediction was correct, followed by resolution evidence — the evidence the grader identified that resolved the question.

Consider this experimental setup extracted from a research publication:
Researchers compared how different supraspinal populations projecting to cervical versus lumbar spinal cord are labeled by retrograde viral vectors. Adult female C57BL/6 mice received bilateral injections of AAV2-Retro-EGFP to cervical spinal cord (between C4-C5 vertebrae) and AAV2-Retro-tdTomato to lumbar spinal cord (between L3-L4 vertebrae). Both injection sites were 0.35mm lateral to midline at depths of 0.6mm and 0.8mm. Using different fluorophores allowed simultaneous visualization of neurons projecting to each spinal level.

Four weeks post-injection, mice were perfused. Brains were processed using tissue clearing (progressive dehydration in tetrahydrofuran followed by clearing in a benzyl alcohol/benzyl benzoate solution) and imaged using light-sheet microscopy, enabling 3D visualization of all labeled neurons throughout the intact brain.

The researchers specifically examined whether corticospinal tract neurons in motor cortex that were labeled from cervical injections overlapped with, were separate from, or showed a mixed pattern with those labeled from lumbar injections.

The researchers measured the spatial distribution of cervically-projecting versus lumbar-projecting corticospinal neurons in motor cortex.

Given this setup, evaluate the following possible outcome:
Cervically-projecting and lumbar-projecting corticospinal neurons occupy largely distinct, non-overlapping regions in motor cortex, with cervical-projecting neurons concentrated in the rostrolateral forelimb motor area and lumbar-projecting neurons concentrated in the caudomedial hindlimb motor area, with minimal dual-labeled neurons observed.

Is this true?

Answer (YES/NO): YES